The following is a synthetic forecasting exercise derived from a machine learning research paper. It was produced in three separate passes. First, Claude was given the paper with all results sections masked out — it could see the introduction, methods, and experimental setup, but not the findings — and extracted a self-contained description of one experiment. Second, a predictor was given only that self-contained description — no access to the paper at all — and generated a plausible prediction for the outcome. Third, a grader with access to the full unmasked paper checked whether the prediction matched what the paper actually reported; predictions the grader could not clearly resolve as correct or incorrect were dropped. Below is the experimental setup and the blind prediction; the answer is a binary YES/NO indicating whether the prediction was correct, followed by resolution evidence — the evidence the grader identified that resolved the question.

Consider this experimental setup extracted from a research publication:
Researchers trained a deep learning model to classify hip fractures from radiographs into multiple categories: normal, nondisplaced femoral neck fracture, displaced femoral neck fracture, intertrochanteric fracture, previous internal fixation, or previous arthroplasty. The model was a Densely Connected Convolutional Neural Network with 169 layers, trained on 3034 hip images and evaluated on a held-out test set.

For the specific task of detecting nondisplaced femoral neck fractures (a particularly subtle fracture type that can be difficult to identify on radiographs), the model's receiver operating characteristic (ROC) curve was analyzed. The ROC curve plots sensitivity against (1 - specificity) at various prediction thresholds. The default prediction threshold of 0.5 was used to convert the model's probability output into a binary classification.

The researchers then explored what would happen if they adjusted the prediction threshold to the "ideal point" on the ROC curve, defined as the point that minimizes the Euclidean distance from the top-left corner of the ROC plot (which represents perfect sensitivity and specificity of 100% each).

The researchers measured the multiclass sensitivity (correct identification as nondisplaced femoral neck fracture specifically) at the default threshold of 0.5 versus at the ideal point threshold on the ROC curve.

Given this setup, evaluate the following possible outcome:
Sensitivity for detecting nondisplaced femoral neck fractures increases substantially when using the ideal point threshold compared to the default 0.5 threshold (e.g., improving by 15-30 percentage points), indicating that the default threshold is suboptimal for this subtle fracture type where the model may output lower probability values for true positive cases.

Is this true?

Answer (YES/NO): NO